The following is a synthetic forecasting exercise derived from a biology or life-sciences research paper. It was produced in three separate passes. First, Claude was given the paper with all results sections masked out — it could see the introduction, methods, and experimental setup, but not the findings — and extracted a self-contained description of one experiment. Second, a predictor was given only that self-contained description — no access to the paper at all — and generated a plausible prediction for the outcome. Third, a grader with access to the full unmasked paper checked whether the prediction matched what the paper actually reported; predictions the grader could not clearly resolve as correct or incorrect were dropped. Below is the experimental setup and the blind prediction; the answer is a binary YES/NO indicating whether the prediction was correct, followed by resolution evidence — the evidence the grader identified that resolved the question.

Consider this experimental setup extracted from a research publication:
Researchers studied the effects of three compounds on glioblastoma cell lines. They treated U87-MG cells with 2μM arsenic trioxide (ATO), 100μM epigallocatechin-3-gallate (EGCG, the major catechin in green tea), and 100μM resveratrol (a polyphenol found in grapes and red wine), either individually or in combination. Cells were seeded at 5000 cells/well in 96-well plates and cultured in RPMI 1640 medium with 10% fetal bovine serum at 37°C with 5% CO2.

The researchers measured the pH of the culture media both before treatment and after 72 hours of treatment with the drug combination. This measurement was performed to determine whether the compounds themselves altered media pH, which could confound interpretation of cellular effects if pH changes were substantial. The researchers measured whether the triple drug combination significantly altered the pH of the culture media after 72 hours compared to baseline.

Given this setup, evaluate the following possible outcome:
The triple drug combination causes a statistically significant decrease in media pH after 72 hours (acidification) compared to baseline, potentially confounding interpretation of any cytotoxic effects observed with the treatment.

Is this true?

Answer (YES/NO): YES